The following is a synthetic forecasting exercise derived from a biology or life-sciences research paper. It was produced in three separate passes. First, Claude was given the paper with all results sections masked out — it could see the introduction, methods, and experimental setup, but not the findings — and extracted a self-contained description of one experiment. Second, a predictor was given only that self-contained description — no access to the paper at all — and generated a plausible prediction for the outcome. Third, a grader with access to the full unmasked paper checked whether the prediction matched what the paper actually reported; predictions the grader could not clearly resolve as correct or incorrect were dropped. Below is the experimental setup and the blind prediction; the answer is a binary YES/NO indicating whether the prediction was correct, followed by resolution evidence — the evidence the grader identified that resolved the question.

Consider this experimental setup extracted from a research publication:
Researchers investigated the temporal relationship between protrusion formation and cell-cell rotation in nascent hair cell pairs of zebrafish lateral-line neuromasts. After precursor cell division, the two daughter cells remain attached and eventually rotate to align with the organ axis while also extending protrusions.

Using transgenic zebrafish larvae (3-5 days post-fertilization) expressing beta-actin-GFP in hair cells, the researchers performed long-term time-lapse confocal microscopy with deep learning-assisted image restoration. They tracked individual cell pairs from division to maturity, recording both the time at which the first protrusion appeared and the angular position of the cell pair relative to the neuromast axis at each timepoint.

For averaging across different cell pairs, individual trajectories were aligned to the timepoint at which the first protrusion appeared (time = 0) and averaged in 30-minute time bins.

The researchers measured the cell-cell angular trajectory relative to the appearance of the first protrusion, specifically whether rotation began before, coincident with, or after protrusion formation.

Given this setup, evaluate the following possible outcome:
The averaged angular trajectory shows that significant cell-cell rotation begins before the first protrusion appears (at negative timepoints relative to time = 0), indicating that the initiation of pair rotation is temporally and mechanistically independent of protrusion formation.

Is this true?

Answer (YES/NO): YES